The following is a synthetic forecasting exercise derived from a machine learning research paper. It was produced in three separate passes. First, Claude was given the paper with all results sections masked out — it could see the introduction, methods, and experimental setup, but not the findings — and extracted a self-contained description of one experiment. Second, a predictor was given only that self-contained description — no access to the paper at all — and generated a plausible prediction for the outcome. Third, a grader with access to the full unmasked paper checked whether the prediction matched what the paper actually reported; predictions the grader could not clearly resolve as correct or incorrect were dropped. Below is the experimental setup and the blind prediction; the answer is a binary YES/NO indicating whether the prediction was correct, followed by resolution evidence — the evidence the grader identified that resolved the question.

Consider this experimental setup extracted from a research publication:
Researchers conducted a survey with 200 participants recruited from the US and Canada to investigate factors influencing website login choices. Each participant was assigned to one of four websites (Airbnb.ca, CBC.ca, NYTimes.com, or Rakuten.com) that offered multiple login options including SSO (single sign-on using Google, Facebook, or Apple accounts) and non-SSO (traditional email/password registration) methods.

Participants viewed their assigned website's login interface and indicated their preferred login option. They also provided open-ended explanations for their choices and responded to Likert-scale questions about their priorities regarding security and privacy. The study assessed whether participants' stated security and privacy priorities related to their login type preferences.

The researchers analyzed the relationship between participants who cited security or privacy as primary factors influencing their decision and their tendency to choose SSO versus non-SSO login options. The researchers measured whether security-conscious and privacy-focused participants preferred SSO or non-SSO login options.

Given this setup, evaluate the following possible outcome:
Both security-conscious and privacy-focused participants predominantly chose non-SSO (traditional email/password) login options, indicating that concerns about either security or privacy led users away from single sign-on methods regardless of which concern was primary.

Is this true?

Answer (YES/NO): YES